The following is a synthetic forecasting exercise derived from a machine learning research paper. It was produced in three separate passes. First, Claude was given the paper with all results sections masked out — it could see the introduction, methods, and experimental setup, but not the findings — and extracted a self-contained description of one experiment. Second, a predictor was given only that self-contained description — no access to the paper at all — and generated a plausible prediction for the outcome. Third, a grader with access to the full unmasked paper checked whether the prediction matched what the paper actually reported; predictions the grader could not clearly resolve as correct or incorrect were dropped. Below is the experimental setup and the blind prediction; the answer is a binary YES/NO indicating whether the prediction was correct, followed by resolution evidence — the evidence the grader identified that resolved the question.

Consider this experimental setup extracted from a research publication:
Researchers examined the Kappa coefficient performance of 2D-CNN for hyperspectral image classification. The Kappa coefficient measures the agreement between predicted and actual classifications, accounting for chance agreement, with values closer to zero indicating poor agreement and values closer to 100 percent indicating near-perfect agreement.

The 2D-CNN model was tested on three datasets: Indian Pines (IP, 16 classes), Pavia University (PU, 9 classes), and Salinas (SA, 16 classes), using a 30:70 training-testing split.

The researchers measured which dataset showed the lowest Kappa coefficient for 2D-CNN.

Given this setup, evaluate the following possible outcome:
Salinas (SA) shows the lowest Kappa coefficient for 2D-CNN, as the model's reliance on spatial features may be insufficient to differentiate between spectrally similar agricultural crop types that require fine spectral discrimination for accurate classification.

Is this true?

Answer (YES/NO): NO